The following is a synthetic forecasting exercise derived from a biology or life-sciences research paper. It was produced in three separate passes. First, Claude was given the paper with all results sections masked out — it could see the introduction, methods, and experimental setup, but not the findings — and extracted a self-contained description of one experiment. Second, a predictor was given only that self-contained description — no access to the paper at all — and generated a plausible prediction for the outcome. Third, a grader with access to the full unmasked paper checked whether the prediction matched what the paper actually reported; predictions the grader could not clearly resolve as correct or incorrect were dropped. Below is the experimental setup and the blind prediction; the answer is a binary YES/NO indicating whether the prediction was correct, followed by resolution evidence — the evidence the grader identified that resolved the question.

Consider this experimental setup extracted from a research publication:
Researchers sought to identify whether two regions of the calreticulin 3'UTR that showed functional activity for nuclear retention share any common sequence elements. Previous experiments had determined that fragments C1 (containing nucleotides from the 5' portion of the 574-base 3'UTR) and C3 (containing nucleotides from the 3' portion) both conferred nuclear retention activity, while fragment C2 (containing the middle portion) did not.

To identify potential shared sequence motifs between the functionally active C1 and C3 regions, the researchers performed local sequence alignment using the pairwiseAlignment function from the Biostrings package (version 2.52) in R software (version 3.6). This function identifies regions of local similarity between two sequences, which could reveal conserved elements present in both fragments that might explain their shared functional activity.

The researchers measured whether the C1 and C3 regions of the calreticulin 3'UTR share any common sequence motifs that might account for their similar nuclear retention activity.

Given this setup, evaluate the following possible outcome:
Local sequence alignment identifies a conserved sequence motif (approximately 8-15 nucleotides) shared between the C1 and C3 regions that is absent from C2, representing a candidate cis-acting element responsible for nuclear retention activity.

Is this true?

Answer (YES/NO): YES